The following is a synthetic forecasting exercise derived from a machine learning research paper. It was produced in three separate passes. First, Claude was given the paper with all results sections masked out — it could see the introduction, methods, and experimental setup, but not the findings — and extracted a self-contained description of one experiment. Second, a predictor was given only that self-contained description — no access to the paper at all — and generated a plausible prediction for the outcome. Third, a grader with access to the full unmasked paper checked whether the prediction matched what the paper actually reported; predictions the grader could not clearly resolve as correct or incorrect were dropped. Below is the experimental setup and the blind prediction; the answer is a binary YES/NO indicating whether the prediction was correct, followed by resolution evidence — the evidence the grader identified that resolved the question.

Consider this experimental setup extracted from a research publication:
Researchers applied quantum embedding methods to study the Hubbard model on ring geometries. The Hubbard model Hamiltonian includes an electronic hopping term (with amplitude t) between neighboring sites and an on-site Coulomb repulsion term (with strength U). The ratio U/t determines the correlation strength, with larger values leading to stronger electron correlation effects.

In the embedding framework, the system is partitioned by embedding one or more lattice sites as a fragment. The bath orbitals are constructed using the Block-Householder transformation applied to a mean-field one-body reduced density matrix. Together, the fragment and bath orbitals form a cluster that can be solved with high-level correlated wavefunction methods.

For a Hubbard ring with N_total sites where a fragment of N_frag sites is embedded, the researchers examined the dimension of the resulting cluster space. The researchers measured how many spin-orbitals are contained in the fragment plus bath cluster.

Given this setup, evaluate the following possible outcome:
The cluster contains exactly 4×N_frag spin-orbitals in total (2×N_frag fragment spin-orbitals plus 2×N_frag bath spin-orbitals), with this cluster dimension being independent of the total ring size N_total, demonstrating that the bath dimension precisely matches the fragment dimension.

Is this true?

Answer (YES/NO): YES